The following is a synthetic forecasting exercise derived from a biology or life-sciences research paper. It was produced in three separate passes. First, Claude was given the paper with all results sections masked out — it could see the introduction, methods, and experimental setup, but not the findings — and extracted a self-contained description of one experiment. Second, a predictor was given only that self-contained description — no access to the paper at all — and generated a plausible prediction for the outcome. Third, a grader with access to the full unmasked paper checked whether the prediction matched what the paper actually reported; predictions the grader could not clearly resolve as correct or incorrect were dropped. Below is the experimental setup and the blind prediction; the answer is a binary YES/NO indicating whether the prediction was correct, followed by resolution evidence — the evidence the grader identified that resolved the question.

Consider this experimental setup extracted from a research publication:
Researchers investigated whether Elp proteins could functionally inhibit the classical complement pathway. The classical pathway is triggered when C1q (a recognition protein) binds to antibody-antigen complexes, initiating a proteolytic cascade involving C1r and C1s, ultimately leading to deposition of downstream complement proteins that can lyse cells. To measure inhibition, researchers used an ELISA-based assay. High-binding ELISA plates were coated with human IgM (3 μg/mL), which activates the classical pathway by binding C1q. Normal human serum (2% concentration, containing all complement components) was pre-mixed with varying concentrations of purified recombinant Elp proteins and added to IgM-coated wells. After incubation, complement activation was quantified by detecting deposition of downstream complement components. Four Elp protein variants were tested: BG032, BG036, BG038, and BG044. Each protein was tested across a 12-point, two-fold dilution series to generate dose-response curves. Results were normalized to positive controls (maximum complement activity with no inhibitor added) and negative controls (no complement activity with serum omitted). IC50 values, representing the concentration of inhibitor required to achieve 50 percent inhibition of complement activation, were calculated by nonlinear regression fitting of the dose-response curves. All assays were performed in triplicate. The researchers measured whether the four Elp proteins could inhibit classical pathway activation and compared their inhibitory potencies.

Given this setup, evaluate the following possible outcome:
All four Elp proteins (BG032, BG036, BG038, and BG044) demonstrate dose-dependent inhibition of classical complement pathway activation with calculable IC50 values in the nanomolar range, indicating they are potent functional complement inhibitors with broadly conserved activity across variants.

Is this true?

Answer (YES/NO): NO